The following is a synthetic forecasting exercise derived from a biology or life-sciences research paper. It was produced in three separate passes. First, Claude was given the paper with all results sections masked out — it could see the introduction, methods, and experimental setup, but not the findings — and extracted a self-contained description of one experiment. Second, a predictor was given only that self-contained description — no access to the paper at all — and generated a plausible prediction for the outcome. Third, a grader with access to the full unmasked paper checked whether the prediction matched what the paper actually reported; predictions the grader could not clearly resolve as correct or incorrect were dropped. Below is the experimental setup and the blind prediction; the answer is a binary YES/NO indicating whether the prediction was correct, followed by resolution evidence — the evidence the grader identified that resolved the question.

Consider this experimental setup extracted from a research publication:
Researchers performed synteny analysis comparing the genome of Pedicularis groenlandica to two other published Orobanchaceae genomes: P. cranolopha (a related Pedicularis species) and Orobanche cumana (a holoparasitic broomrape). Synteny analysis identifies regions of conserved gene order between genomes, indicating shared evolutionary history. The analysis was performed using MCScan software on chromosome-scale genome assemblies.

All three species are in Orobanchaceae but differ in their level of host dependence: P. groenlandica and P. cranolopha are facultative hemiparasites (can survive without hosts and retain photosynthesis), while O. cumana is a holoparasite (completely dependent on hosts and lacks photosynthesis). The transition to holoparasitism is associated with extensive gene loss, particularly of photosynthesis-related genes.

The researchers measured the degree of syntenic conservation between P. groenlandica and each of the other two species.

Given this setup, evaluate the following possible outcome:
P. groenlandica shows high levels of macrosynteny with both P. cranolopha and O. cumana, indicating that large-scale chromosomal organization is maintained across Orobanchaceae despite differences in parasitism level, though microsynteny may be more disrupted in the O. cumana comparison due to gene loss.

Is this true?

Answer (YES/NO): NO